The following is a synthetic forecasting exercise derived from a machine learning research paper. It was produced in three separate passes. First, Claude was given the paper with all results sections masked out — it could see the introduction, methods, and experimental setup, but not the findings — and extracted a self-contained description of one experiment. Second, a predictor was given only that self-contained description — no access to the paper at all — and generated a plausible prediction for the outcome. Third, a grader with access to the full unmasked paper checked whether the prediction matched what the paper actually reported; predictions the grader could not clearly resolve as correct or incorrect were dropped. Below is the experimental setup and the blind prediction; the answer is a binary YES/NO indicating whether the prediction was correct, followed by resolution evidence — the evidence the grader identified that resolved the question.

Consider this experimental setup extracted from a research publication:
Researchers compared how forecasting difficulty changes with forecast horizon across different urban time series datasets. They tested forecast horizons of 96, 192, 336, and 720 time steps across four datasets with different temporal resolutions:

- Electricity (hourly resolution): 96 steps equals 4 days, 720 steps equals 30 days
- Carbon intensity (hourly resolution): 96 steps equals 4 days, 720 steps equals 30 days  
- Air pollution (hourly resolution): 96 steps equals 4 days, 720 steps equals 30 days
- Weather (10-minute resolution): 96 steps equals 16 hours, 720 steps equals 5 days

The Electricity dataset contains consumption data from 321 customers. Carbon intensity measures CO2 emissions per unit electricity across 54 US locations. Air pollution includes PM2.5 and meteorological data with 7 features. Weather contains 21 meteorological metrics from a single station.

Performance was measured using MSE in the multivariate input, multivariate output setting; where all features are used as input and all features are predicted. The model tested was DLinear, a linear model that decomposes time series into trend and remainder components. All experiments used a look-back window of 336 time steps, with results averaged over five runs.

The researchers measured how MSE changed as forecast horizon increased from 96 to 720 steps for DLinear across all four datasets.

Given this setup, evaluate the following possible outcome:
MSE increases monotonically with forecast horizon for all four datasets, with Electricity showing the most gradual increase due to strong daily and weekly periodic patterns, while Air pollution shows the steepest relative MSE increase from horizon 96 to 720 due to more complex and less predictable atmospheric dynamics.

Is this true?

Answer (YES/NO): NO